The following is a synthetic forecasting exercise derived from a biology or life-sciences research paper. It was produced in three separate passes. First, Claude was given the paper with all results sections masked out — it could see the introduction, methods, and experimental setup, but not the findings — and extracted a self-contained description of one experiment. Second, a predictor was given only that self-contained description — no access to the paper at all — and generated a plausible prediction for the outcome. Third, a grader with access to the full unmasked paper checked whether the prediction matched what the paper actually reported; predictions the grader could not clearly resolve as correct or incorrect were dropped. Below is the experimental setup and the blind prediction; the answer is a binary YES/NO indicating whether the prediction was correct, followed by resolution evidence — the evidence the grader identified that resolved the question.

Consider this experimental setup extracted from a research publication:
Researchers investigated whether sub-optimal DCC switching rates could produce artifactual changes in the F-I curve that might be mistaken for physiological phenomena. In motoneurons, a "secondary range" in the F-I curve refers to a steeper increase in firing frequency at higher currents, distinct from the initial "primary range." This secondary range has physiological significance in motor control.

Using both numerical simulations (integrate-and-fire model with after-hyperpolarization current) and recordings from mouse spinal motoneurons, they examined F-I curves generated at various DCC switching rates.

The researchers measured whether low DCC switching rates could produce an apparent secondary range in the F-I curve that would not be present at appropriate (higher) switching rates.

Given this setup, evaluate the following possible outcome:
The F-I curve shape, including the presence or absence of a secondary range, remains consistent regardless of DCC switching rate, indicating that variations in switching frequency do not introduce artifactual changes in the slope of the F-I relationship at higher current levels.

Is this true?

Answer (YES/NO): NO